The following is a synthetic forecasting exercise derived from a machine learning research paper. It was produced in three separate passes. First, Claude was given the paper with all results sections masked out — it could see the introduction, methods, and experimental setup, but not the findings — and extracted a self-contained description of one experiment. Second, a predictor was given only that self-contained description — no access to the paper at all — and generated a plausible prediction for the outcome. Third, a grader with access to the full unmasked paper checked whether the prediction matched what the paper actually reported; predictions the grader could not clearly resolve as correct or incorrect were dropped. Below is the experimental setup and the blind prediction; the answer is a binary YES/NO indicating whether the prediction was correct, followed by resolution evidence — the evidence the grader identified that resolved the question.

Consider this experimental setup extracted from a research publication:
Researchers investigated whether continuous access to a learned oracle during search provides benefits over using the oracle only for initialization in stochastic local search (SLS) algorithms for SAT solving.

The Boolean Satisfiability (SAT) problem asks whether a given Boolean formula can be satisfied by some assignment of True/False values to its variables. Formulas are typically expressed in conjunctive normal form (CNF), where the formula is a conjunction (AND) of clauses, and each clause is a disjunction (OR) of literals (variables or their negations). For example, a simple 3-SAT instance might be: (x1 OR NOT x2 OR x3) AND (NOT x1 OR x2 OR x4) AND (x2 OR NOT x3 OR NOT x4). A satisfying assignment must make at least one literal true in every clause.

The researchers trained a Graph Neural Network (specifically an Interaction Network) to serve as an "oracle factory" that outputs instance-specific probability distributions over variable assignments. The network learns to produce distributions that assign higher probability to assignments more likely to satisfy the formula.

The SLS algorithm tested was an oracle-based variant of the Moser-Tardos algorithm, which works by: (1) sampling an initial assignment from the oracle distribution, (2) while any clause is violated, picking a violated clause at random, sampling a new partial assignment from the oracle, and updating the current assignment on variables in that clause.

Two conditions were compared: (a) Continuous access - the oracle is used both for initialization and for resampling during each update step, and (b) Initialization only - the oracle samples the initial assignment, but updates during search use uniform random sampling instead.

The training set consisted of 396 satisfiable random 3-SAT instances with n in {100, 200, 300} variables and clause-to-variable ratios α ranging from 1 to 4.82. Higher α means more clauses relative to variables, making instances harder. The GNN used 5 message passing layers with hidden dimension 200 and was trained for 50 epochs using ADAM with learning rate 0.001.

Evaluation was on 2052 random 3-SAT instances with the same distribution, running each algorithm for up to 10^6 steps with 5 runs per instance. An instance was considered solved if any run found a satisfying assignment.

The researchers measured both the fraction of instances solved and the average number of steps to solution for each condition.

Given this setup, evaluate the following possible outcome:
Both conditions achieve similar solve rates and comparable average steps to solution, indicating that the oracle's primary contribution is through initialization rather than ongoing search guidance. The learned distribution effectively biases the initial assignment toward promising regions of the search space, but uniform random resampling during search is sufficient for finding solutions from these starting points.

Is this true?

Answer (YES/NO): NO